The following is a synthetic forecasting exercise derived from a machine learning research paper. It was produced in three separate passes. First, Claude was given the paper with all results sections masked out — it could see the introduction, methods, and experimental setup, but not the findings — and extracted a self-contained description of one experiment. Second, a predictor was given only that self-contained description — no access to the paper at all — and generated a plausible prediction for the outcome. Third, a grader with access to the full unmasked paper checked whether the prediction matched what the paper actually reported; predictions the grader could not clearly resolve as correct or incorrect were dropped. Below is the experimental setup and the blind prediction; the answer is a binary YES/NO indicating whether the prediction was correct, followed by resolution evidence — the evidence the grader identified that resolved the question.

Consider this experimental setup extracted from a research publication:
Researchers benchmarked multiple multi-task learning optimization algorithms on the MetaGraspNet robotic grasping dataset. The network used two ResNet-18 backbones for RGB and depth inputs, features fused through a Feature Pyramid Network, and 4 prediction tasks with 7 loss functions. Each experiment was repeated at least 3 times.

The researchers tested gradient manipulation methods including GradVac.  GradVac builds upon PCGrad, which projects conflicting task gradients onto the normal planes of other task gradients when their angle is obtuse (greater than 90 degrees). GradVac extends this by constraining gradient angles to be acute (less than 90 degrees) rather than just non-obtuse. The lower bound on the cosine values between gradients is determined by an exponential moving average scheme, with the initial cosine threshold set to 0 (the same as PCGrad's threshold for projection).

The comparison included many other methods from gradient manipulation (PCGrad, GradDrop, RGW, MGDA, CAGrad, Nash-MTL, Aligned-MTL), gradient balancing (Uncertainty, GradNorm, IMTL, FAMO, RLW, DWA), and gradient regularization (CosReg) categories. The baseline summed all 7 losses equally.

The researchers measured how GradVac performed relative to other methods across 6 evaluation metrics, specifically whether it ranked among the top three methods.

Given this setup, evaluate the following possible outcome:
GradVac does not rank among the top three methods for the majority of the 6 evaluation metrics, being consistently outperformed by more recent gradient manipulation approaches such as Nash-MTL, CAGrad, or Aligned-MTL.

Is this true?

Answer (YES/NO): NO